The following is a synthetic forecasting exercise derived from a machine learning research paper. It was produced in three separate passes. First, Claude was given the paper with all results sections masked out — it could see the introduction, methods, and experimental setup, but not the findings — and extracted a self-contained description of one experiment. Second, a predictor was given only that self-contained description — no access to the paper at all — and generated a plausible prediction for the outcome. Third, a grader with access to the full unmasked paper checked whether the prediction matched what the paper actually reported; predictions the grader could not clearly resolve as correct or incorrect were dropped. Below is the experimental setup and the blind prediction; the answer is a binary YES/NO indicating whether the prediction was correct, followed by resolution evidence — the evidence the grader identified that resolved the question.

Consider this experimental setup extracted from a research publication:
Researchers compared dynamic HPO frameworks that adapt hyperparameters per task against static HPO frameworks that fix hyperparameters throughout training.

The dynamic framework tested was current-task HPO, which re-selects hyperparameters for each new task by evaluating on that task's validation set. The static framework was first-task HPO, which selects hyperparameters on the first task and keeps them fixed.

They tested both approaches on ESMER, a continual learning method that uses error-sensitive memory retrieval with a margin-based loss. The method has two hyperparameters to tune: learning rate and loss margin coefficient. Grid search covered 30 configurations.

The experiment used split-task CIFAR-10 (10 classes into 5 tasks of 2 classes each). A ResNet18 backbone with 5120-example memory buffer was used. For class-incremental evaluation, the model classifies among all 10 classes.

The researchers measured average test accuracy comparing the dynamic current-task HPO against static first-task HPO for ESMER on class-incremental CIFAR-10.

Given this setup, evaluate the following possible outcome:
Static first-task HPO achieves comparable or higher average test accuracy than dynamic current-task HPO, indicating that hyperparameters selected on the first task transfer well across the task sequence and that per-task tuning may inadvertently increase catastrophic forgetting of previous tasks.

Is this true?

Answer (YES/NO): NO